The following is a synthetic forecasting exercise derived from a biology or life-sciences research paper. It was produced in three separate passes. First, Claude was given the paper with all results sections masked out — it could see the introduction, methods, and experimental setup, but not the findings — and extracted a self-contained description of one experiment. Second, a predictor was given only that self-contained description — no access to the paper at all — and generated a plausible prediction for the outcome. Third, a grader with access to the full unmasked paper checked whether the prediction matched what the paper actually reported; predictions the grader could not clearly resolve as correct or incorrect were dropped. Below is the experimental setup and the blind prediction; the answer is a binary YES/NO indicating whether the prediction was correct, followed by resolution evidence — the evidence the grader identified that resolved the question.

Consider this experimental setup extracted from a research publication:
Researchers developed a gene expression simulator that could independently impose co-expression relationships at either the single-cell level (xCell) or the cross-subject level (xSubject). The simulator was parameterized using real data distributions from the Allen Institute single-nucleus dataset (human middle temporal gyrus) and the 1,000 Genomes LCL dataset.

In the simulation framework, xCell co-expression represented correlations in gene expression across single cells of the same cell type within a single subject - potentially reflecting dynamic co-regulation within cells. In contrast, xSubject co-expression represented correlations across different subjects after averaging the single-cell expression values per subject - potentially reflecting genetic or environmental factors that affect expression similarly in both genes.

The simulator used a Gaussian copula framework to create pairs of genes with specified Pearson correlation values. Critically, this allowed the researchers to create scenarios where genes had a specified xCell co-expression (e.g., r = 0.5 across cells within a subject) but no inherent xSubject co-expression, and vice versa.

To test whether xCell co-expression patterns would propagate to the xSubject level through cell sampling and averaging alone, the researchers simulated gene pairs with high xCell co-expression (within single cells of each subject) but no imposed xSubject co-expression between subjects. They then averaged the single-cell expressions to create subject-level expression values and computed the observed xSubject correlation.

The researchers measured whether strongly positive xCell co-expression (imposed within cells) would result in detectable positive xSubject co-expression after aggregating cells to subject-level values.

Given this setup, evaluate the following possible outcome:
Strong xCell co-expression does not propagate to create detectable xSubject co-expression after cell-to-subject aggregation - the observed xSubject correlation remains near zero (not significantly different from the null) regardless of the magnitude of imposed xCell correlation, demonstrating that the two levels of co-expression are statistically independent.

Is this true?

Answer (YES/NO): YES